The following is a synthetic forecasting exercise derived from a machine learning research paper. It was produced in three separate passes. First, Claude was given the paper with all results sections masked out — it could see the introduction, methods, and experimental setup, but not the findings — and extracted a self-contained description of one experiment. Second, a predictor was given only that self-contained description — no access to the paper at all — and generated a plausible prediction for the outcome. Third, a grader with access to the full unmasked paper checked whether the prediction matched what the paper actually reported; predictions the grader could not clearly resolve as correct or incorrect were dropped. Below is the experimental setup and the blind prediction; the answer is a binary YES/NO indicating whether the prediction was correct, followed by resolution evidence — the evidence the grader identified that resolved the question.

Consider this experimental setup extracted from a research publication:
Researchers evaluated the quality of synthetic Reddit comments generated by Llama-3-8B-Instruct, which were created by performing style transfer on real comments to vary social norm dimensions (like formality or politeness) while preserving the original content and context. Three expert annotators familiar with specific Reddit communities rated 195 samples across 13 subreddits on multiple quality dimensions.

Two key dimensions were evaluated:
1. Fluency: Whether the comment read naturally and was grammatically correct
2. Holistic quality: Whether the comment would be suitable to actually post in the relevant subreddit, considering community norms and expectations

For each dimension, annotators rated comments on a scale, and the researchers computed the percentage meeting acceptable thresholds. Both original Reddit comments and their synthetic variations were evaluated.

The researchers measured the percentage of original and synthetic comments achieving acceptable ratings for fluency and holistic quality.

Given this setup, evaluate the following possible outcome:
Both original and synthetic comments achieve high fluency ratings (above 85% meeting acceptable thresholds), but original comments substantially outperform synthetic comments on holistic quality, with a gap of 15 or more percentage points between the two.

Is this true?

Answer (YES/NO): YES